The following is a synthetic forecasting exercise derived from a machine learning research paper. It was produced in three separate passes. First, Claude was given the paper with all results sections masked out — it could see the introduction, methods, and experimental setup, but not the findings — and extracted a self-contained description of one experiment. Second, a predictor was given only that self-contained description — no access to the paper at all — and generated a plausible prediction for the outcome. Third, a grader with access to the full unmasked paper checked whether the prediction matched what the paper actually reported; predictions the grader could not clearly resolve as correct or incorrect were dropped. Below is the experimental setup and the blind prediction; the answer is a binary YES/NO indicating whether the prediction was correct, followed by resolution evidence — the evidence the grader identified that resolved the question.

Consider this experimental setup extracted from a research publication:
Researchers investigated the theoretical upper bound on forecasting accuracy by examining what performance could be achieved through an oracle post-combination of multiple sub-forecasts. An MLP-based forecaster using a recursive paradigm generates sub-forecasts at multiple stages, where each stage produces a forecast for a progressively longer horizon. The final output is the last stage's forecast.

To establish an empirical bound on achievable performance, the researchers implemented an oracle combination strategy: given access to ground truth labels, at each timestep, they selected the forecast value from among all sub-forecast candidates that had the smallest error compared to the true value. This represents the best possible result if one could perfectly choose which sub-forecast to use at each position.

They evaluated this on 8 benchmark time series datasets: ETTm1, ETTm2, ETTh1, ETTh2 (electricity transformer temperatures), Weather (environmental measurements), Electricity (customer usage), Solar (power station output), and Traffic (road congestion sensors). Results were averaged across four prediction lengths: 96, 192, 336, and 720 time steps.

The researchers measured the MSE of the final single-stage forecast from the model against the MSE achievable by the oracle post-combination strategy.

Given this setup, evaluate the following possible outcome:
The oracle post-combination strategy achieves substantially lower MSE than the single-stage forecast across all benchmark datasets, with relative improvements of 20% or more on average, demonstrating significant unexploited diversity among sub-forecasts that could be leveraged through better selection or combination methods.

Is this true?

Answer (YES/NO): YES